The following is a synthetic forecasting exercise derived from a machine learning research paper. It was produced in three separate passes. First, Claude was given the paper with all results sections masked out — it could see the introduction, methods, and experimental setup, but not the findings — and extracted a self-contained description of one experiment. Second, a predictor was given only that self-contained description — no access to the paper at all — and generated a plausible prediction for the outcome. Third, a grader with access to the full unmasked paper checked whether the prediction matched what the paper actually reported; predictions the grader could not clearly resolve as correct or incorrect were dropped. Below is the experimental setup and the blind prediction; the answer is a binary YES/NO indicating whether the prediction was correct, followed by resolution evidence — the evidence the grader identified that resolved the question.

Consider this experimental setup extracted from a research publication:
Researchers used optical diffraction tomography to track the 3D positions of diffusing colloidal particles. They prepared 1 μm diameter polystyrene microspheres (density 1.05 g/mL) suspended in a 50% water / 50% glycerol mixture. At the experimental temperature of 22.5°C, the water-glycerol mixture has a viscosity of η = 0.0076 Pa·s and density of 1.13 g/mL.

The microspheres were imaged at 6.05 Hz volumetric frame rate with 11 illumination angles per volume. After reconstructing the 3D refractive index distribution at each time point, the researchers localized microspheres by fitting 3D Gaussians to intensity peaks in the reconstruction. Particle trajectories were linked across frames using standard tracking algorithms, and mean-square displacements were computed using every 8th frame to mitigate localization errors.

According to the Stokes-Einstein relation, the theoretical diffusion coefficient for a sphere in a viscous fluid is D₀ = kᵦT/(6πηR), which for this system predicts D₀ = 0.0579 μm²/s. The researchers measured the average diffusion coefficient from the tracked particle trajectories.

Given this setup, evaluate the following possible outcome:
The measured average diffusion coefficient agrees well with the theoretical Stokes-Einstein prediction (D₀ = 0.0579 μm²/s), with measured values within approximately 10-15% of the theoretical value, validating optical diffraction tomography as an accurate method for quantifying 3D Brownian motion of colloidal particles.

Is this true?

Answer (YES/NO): NO